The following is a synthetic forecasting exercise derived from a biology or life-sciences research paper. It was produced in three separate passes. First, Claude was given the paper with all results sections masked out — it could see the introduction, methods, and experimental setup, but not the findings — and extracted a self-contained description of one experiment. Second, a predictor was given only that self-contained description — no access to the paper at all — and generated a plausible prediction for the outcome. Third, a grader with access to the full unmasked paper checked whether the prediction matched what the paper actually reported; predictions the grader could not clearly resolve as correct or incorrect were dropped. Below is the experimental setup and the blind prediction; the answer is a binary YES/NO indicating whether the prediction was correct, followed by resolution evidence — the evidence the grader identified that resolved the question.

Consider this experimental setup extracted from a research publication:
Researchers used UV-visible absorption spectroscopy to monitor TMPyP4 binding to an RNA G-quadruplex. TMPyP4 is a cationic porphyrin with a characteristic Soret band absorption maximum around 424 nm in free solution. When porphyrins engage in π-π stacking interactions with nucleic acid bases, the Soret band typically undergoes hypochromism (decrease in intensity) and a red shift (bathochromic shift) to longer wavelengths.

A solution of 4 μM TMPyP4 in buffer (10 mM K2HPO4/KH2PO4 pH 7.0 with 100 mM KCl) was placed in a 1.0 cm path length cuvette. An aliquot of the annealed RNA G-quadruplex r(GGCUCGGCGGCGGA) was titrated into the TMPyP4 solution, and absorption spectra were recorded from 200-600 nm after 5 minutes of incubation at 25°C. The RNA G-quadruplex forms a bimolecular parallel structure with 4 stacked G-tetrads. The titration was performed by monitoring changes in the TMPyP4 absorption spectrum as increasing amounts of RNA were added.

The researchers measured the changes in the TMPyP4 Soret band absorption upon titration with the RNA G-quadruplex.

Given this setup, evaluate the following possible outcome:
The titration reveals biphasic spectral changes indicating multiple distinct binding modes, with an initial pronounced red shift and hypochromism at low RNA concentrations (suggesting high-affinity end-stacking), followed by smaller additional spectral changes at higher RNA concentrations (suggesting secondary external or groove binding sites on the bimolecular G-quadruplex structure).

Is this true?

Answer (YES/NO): NO